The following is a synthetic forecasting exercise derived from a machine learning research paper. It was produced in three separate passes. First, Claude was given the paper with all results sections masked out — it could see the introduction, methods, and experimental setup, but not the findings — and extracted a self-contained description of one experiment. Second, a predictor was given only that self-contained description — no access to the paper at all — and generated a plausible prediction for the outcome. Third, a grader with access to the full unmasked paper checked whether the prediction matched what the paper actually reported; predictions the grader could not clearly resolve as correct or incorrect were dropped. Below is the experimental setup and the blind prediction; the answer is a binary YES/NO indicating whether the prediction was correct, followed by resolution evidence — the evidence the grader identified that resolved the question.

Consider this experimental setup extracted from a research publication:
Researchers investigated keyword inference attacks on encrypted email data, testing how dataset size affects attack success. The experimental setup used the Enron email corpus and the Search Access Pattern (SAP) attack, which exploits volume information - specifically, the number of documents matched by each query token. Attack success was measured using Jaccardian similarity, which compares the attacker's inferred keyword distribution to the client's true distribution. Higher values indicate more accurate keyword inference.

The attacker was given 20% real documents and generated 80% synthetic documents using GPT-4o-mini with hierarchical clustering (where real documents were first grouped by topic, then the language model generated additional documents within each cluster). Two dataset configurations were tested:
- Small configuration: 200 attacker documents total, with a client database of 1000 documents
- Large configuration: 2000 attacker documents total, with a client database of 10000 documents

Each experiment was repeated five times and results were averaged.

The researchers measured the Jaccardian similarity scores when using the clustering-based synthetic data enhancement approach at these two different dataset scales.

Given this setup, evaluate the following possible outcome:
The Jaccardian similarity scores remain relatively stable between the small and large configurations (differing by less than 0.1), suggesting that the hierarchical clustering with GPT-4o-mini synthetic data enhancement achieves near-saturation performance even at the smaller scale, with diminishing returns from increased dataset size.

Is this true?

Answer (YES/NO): NO